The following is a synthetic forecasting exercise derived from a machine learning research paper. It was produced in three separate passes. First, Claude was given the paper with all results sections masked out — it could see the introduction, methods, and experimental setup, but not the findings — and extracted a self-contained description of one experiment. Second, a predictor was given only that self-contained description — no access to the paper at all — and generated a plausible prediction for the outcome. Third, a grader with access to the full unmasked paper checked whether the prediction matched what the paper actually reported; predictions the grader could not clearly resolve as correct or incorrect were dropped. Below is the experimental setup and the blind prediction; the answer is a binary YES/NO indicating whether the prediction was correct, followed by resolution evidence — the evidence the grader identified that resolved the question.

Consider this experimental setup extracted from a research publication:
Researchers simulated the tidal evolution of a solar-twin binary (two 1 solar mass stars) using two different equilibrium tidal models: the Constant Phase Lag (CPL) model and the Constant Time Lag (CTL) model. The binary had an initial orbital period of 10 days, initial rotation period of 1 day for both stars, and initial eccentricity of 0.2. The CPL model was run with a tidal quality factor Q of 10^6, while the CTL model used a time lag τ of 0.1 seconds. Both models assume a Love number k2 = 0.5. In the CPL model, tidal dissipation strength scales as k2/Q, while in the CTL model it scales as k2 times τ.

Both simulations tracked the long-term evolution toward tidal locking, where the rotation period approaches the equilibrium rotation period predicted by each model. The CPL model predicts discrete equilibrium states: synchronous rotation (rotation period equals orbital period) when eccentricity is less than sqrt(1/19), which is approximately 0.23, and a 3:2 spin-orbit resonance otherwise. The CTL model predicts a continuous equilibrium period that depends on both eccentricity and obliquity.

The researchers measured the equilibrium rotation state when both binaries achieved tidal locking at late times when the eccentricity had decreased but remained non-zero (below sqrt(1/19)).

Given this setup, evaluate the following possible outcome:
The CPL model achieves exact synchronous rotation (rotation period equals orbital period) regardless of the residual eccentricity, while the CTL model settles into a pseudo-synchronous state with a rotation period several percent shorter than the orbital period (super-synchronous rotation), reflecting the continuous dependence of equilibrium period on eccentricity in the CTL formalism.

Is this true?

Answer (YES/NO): YES